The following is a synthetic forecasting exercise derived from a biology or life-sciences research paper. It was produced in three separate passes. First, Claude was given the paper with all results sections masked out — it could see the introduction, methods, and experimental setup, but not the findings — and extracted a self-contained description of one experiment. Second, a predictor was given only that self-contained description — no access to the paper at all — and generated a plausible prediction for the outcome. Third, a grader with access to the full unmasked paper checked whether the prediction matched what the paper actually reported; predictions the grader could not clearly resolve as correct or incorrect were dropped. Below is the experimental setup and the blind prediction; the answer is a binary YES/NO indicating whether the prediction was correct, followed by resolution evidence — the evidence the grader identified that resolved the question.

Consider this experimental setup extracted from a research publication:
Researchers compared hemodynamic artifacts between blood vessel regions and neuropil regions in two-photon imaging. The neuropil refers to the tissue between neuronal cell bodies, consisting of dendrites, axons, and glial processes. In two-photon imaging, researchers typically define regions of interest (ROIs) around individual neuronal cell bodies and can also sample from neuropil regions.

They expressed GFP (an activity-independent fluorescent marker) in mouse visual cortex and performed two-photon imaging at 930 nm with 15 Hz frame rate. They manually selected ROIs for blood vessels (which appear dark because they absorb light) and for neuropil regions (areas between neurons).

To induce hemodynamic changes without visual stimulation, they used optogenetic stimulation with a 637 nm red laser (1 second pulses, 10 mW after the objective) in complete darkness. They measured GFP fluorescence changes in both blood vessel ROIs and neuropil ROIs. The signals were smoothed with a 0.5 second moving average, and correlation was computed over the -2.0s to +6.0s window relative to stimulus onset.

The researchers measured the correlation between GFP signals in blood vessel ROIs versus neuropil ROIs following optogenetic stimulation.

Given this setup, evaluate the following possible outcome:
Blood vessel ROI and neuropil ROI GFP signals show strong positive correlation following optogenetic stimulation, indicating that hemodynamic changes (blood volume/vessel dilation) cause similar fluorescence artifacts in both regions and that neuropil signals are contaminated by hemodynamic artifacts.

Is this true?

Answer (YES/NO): YES